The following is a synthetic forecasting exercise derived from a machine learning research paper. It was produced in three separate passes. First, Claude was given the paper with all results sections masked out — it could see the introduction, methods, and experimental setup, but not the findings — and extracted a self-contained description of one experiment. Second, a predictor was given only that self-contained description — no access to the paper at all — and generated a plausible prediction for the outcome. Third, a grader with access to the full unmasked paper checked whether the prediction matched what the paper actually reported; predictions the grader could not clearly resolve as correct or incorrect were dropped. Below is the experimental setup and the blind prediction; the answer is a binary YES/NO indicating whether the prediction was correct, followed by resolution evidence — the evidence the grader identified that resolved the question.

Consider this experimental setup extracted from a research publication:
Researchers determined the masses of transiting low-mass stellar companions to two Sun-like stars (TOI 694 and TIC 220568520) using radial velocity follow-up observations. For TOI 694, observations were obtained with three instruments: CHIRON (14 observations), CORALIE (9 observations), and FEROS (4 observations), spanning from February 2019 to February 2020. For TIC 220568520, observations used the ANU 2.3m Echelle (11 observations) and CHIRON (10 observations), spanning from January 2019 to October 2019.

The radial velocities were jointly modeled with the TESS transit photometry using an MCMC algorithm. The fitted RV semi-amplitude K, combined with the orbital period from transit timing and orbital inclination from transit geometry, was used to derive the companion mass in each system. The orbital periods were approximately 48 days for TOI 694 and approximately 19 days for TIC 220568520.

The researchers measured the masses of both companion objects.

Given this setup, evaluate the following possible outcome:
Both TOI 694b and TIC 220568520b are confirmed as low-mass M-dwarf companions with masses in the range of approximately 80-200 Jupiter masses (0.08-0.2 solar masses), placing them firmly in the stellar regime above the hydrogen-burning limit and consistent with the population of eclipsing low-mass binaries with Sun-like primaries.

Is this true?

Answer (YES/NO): NO